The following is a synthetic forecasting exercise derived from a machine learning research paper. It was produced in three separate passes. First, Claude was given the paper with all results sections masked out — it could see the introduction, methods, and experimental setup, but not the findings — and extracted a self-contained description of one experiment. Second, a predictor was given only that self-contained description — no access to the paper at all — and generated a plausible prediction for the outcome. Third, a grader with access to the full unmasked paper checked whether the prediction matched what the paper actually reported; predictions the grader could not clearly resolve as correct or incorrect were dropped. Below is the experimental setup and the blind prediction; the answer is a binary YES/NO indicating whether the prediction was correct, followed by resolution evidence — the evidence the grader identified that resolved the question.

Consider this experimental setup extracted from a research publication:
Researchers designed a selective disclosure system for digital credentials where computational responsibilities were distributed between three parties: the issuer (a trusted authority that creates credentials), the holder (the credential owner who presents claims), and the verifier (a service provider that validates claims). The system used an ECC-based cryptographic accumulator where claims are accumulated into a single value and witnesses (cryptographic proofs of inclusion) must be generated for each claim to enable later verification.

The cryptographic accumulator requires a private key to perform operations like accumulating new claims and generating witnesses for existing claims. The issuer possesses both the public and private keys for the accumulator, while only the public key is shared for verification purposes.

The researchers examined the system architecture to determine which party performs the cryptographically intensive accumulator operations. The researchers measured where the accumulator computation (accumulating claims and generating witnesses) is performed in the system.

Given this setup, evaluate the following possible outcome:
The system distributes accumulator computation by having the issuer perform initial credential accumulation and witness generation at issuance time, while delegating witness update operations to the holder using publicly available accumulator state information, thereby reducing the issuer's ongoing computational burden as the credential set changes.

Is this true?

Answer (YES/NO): NO